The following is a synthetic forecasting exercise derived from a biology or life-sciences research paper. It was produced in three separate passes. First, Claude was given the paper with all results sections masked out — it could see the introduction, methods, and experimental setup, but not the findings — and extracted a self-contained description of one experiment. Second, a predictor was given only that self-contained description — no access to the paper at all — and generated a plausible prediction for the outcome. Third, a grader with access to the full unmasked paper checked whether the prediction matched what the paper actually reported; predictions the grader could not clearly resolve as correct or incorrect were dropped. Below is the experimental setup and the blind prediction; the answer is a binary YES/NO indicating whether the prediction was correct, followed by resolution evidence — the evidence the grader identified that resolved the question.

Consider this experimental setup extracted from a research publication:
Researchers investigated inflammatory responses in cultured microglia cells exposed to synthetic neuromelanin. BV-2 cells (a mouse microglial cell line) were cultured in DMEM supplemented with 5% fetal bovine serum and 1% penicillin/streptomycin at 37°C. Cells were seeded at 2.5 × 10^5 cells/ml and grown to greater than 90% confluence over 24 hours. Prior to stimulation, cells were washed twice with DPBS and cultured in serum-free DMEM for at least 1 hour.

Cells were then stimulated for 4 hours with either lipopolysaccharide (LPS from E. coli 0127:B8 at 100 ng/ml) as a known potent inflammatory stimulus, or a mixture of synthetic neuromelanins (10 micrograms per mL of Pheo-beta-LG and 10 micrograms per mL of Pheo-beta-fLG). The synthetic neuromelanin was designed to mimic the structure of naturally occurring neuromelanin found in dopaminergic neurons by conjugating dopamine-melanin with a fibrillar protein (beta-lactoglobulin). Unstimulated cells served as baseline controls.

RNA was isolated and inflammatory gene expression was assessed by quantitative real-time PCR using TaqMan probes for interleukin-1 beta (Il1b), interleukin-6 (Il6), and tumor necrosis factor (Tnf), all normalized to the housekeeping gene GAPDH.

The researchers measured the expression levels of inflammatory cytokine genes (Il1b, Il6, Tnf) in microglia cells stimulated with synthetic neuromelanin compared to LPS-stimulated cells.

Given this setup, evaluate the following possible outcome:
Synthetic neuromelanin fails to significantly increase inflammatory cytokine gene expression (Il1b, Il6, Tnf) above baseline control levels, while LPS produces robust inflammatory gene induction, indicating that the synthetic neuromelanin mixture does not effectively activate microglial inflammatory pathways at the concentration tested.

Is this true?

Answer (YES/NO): NO